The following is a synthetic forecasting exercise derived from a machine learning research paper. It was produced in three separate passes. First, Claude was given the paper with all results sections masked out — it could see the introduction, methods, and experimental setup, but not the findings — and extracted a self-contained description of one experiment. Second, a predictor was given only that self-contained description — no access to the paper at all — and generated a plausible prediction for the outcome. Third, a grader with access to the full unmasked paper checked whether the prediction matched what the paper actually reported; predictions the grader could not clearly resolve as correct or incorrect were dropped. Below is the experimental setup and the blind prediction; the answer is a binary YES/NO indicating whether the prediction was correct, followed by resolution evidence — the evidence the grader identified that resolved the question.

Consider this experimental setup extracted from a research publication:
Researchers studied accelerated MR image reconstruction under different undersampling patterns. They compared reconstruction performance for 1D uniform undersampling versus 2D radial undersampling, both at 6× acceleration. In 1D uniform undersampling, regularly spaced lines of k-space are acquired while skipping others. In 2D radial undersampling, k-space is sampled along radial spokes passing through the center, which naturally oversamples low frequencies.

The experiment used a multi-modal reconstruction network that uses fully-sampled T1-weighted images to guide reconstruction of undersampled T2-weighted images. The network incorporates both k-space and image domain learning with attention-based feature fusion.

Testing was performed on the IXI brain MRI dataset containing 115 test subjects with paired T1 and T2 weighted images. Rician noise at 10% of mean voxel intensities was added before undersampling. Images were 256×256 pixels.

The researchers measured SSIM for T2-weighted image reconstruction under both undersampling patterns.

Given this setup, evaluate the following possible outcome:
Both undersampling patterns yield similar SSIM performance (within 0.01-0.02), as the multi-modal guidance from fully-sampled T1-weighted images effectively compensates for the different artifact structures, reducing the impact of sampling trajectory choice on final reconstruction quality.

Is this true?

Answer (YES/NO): YES